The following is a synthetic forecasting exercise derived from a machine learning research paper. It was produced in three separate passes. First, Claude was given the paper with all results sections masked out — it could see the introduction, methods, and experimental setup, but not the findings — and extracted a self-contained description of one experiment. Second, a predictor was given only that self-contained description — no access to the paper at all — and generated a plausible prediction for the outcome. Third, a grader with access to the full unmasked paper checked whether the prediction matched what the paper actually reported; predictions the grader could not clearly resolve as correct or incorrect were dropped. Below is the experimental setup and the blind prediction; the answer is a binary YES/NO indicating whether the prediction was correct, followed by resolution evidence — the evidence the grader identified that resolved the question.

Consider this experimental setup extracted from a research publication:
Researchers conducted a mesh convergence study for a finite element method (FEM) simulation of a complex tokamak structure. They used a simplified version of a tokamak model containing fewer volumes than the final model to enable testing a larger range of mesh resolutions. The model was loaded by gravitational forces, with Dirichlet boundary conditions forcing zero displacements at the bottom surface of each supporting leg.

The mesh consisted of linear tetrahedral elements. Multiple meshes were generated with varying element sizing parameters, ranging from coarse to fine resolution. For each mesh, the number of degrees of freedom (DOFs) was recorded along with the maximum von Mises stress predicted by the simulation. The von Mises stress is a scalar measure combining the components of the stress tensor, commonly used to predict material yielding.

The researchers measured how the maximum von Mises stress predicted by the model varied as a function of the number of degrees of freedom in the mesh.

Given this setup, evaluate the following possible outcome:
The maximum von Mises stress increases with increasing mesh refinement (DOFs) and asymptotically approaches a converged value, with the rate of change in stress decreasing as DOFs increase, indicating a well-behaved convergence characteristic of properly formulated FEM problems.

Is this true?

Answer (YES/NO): YES